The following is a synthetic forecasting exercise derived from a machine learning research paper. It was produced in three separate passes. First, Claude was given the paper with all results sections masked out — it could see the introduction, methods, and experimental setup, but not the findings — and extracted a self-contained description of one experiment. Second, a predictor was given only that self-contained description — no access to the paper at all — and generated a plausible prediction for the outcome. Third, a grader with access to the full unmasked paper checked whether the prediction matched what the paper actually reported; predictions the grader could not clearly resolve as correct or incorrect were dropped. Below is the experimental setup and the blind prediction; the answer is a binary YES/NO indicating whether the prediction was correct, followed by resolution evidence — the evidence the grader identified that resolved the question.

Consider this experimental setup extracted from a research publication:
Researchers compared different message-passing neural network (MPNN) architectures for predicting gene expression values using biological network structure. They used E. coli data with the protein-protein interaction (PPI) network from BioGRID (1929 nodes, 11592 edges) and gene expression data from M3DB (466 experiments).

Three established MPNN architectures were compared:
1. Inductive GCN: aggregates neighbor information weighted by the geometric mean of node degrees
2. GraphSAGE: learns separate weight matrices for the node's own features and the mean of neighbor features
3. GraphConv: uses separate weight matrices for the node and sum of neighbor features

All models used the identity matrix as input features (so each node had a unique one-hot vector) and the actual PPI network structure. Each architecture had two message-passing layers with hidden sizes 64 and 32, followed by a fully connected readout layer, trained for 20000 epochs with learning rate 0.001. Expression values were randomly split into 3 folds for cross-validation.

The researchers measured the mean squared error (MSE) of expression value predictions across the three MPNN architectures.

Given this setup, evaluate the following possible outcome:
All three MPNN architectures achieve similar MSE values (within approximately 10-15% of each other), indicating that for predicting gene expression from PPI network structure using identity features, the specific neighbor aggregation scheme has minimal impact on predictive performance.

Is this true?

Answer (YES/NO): NO